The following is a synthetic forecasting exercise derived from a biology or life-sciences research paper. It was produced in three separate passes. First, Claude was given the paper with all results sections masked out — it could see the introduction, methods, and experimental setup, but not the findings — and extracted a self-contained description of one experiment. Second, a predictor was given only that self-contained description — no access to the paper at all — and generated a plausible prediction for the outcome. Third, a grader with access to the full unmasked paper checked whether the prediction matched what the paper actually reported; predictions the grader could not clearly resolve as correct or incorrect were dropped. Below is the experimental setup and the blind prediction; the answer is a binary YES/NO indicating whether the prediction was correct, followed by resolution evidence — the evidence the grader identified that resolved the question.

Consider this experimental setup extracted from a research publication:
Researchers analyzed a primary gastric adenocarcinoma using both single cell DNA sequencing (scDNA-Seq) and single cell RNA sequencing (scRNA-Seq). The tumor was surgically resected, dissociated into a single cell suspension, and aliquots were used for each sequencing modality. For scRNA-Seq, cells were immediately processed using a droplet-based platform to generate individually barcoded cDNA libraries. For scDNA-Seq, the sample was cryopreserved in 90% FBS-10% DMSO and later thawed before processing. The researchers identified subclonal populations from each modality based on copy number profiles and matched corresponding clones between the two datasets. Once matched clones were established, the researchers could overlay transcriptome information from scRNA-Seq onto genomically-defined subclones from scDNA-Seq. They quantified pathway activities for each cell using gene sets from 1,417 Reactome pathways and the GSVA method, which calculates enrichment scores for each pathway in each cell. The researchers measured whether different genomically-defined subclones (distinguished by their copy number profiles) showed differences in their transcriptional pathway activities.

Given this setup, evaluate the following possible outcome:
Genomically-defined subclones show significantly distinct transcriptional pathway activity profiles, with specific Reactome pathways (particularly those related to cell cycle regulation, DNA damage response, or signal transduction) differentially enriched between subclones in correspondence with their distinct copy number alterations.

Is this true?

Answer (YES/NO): NO